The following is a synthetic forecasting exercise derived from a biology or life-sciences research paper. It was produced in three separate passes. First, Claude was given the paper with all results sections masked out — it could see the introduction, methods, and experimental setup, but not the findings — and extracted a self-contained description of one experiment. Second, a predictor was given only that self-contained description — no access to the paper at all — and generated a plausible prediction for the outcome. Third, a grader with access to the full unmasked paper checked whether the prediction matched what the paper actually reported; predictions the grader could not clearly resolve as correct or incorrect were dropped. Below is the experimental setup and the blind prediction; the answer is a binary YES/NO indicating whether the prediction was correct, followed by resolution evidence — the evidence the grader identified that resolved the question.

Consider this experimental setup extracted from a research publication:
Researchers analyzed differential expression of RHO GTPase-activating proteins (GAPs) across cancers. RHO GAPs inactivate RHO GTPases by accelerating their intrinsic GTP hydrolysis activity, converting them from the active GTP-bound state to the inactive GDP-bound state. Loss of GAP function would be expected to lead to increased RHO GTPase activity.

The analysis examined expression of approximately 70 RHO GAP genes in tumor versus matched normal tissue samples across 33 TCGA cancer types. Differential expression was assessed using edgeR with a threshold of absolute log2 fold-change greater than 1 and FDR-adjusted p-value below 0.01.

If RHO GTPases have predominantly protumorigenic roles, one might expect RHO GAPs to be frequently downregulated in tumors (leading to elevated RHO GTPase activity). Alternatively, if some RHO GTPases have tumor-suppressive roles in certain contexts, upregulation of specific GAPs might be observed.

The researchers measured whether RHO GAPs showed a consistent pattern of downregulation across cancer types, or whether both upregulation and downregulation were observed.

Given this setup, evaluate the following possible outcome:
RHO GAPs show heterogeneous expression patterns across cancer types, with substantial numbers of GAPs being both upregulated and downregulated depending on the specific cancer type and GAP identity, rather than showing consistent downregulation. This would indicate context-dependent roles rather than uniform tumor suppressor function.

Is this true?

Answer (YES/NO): YES